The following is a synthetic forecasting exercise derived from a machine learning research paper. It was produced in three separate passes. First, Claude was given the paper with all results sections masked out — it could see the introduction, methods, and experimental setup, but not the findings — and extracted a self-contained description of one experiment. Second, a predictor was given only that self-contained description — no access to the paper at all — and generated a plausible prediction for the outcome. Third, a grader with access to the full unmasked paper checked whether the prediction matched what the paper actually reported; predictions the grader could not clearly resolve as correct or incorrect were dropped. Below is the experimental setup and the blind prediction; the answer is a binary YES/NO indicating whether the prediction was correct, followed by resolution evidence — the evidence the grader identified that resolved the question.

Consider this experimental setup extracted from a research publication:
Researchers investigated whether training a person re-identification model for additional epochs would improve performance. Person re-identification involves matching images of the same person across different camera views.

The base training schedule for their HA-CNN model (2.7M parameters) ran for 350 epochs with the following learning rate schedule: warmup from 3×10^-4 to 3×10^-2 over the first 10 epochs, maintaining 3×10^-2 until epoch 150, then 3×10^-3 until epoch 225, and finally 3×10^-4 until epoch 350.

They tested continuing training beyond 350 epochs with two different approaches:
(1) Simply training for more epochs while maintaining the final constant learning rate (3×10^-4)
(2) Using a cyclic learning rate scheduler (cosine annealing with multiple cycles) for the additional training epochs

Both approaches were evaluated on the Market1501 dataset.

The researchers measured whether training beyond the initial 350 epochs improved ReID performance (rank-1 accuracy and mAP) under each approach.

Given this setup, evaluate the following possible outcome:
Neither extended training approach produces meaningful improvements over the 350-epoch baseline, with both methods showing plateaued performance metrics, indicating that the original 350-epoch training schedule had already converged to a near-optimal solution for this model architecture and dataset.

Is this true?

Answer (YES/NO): NO